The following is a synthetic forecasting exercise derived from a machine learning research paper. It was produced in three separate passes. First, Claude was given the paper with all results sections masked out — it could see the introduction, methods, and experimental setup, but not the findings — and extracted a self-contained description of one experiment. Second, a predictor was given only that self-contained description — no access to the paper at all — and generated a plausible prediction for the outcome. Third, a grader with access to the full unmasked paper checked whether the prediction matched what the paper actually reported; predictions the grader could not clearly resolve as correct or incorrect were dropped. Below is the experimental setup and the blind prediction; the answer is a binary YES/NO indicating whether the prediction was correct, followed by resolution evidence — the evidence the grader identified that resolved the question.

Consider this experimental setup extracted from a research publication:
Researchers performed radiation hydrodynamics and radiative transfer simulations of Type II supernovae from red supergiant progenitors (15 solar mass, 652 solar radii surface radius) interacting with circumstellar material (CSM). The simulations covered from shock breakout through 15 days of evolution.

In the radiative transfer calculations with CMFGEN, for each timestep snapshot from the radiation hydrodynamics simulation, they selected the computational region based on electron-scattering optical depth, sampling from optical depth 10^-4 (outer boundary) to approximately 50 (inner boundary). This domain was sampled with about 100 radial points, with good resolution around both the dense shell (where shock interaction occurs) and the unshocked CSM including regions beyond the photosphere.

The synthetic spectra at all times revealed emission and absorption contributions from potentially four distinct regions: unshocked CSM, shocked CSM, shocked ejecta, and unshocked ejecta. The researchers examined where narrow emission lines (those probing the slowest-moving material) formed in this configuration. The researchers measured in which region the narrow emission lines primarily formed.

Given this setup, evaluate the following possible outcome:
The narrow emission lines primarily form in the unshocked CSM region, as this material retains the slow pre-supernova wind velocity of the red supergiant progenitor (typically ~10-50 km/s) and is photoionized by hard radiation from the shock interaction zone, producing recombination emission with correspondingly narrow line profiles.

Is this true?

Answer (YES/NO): NO